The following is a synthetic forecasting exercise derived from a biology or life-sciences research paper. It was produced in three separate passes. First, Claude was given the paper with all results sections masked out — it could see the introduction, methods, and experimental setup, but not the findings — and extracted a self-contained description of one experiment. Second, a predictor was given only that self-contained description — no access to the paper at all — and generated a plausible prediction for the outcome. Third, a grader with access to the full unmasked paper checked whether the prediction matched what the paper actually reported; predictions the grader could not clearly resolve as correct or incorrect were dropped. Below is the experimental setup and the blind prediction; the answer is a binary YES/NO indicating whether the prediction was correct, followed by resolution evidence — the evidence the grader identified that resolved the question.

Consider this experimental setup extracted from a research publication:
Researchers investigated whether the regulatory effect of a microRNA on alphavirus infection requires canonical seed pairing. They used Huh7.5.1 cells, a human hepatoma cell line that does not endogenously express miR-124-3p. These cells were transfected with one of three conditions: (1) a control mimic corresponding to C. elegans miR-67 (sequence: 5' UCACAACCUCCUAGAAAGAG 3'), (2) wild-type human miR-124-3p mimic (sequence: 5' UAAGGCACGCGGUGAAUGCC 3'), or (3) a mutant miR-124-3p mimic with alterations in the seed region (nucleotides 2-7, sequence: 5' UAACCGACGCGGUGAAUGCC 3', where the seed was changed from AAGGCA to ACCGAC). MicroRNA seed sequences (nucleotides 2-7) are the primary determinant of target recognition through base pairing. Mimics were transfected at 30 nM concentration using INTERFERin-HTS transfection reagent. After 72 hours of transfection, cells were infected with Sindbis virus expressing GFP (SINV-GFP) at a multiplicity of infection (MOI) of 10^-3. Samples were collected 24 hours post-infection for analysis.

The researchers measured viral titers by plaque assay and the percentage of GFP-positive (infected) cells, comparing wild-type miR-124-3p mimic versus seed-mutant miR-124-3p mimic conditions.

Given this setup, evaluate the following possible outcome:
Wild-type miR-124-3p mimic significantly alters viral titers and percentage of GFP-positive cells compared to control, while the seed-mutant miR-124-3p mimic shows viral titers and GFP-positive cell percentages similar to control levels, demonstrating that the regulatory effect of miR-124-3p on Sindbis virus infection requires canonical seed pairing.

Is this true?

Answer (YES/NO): YES